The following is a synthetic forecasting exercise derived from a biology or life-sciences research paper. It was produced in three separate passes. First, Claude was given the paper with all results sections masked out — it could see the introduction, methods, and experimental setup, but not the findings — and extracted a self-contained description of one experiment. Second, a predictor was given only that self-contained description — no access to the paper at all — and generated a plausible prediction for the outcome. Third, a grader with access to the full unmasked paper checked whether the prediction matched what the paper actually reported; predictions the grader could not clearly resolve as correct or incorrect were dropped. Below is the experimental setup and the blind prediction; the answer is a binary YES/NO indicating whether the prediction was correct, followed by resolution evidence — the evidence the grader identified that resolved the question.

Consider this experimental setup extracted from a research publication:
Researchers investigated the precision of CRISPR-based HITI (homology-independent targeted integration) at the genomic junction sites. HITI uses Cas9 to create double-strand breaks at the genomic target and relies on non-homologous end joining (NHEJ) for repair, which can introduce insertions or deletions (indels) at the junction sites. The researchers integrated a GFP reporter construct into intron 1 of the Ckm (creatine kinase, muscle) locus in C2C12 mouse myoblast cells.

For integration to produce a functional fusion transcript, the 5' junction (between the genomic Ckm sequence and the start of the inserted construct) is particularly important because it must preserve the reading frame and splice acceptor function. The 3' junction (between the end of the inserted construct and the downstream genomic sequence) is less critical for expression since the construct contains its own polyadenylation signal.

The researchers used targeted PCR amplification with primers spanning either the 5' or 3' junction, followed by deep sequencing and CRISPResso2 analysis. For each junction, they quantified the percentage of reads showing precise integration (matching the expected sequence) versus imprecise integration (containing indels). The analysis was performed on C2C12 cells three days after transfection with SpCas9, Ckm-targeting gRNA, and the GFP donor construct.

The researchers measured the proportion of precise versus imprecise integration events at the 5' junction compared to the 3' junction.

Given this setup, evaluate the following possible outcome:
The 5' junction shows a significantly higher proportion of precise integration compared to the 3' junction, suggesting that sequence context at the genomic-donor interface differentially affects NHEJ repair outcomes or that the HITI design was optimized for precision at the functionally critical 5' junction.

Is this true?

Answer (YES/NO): NO